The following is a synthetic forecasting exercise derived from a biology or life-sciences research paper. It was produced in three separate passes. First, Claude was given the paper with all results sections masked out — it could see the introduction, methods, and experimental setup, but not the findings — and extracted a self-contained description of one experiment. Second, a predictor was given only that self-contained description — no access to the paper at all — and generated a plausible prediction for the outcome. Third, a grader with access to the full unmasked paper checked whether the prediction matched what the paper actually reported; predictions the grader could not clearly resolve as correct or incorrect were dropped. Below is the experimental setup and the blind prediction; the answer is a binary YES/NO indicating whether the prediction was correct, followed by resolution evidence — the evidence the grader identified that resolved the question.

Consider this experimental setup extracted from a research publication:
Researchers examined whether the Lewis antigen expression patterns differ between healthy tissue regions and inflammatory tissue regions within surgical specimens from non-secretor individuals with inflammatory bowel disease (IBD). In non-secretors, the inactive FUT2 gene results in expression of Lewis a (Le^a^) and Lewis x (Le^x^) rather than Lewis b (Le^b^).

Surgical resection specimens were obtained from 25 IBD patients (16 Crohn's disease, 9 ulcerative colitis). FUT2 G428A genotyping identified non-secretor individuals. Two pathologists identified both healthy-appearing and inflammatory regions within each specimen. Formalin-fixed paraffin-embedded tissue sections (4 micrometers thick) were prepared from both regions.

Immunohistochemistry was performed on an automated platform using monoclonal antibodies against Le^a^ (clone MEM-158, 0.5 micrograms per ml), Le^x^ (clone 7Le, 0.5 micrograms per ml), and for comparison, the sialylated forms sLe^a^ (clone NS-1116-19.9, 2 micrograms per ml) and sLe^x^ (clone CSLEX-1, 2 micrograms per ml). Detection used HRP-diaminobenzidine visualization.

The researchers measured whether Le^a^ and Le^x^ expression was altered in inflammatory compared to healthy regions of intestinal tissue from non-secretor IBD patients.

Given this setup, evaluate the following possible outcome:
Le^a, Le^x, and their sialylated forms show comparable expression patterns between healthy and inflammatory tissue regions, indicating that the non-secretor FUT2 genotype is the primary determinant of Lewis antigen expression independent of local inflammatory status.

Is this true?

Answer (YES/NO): NO